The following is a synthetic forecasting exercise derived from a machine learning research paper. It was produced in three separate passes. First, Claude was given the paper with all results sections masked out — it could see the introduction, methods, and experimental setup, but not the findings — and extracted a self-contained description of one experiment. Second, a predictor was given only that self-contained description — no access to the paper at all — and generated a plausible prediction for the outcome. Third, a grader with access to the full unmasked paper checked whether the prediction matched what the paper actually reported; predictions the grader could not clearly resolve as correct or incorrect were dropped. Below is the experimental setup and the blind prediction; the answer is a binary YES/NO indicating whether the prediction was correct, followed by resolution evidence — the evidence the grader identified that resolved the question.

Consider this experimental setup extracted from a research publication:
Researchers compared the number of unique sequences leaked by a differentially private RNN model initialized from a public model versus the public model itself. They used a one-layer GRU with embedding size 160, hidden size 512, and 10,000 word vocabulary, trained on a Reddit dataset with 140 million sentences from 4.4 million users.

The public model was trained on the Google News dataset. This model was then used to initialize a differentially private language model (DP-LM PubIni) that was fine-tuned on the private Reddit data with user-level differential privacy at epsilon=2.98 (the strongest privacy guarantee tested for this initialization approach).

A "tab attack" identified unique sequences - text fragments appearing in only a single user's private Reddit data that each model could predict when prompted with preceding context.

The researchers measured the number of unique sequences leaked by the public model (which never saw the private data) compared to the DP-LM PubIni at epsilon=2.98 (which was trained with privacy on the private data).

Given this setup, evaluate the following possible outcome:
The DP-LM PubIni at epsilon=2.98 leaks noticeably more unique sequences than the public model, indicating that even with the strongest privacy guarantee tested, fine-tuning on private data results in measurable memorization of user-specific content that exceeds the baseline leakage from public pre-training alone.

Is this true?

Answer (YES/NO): NO